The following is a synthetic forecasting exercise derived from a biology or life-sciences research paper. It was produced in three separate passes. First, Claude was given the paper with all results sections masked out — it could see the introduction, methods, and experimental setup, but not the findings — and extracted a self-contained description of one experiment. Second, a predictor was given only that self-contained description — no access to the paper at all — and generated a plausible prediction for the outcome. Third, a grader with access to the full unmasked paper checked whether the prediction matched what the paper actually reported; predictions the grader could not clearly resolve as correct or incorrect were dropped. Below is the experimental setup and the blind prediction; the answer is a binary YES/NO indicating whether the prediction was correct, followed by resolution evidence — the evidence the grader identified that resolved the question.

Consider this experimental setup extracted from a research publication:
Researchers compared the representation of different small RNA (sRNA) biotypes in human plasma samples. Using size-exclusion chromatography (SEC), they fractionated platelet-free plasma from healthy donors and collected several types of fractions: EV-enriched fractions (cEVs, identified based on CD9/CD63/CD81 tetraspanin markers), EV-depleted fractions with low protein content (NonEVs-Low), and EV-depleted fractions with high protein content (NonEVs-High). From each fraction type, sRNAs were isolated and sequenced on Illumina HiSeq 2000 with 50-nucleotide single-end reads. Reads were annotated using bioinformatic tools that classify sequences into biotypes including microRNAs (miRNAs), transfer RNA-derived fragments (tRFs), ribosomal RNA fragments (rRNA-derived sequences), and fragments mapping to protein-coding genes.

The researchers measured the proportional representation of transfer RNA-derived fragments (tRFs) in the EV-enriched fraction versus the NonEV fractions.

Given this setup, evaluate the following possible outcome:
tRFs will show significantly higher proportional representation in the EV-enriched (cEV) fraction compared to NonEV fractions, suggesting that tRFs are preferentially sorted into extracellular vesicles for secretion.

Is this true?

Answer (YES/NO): NO